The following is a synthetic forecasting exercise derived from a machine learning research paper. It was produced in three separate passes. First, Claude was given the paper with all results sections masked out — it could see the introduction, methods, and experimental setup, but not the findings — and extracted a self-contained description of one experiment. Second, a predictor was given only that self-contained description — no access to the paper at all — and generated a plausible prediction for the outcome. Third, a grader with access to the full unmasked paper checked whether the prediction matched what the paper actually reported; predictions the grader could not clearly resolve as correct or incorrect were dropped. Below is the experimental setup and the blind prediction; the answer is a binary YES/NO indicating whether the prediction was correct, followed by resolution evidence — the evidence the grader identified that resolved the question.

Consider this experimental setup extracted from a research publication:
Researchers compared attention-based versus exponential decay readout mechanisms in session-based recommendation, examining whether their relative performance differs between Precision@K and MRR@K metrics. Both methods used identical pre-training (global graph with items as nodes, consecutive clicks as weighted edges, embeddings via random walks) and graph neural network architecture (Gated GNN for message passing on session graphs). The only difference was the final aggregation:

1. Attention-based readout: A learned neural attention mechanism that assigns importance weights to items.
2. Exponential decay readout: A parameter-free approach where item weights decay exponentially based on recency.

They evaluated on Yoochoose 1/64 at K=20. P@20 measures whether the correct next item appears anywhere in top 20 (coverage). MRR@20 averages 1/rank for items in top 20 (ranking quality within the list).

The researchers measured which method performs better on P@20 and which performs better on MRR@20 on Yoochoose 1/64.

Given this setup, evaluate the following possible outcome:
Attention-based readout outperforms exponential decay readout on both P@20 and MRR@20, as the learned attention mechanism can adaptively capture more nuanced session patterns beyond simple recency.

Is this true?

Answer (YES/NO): NO